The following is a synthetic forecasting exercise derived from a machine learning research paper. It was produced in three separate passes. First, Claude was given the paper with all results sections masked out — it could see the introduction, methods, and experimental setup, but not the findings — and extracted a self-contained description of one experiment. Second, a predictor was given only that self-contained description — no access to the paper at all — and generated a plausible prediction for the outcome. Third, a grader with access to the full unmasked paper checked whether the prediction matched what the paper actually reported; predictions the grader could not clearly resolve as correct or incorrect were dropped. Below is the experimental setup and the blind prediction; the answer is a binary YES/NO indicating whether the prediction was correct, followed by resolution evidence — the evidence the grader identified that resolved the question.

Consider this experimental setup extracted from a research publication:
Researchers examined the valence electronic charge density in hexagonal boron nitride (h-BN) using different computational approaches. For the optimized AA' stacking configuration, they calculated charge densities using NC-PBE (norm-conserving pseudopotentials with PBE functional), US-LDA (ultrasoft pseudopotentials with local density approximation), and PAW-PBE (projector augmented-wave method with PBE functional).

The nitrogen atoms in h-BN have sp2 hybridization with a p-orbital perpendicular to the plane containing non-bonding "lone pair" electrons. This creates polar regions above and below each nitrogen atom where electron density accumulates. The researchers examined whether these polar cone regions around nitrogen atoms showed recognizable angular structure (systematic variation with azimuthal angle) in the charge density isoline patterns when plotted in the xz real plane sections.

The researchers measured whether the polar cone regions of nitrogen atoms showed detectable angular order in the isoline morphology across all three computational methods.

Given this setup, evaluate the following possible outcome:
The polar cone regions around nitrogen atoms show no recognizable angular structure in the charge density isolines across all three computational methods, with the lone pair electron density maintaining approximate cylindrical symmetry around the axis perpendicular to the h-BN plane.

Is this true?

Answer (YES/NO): YES